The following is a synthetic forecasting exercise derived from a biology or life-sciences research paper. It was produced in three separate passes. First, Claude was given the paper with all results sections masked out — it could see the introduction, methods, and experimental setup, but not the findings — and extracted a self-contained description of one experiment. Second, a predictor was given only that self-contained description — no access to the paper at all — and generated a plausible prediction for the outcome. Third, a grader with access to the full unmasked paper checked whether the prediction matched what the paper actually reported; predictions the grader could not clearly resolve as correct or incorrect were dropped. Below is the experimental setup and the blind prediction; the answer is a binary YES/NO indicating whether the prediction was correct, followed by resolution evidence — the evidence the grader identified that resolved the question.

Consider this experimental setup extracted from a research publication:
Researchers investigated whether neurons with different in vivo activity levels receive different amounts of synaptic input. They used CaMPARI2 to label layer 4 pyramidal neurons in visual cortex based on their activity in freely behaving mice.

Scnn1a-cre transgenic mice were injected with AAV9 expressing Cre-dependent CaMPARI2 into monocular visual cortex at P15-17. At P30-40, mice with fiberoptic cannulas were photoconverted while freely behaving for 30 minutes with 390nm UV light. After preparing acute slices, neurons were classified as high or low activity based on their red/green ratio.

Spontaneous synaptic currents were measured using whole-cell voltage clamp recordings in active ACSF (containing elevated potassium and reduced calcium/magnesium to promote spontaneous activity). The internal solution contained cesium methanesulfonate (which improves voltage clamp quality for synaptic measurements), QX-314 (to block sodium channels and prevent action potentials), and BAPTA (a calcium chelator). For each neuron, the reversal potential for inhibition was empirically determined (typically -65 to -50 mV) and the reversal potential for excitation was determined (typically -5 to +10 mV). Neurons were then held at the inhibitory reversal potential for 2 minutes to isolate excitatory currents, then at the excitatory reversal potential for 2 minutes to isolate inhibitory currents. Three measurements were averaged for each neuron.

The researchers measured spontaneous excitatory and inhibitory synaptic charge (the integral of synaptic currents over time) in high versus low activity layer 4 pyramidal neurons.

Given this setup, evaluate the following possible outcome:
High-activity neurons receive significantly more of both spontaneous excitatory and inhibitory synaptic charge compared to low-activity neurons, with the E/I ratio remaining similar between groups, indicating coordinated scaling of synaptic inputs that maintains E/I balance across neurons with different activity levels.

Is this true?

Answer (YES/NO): NO